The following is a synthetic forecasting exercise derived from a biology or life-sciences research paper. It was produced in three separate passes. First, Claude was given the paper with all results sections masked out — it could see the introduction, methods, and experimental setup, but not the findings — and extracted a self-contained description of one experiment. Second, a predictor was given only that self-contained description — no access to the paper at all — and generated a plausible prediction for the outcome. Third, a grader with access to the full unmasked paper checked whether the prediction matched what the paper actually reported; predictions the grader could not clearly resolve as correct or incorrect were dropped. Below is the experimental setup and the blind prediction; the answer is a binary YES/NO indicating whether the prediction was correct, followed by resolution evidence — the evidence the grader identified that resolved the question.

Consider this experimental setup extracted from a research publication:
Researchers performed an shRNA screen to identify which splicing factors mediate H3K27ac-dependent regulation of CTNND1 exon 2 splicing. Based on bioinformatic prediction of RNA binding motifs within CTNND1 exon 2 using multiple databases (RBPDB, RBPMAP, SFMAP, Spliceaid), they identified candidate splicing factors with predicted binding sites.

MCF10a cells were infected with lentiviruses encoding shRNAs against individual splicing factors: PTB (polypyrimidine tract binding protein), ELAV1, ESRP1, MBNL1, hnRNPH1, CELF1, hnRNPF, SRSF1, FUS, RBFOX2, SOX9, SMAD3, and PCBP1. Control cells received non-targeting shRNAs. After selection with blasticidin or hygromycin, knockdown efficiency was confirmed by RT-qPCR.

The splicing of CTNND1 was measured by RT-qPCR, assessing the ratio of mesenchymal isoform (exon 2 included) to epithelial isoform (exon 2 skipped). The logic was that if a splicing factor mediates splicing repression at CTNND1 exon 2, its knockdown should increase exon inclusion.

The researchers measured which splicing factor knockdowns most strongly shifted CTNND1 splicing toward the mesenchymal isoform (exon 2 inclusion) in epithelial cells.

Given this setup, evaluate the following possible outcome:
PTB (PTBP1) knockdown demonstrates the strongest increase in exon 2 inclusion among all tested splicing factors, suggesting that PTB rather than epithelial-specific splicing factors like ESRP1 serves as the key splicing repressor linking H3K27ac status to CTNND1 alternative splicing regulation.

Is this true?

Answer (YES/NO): YES